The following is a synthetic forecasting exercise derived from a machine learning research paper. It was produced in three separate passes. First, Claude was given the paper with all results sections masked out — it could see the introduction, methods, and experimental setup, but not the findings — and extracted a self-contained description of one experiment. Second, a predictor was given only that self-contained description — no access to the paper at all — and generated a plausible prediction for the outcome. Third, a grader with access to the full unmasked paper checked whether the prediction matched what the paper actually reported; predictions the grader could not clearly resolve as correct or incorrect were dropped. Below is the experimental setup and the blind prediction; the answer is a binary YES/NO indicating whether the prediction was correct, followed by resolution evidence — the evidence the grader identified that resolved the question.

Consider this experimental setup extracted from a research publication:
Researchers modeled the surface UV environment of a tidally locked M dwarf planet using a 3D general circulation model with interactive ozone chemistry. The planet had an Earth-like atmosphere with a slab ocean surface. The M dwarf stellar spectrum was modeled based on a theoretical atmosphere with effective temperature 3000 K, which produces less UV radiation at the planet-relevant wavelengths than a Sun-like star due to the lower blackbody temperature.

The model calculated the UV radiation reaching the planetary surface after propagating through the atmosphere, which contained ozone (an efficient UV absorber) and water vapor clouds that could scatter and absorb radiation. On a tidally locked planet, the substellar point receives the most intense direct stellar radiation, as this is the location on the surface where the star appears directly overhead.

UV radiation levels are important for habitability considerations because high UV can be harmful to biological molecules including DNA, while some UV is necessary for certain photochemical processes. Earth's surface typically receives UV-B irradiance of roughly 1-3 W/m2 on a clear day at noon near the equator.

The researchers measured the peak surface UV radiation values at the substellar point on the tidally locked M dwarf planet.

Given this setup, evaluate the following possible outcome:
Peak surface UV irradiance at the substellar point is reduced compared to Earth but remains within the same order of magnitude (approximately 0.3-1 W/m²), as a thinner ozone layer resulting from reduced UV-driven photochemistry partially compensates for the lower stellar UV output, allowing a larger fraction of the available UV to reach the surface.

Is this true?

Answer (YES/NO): NO